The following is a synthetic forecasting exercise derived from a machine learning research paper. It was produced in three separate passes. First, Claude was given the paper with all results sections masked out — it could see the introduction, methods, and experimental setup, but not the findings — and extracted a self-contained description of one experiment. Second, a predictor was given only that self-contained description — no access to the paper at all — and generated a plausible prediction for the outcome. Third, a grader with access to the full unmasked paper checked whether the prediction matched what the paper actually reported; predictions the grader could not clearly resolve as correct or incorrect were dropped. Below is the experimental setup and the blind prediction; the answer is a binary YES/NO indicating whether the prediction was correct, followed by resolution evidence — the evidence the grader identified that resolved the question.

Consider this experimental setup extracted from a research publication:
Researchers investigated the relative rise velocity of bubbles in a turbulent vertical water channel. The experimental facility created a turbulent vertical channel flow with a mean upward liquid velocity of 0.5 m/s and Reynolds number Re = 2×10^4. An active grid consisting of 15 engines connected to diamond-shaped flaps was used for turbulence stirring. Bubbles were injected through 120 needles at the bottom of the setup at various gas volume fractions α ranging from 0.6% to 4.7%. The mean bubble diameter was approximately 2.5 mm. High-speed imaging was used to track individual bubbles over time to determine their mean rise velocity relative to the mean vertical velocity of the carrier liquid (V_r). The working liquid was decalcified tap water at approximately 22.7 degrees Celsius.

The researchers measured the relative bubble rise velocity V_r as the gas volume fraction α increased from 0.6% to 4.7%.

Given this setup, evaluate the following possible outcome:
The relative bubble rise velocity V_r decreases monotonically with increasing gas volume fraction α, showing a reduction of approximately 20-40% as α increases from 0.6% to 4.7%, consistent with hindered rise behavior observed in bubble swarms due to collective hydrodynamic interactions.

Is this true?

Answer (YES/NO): NO